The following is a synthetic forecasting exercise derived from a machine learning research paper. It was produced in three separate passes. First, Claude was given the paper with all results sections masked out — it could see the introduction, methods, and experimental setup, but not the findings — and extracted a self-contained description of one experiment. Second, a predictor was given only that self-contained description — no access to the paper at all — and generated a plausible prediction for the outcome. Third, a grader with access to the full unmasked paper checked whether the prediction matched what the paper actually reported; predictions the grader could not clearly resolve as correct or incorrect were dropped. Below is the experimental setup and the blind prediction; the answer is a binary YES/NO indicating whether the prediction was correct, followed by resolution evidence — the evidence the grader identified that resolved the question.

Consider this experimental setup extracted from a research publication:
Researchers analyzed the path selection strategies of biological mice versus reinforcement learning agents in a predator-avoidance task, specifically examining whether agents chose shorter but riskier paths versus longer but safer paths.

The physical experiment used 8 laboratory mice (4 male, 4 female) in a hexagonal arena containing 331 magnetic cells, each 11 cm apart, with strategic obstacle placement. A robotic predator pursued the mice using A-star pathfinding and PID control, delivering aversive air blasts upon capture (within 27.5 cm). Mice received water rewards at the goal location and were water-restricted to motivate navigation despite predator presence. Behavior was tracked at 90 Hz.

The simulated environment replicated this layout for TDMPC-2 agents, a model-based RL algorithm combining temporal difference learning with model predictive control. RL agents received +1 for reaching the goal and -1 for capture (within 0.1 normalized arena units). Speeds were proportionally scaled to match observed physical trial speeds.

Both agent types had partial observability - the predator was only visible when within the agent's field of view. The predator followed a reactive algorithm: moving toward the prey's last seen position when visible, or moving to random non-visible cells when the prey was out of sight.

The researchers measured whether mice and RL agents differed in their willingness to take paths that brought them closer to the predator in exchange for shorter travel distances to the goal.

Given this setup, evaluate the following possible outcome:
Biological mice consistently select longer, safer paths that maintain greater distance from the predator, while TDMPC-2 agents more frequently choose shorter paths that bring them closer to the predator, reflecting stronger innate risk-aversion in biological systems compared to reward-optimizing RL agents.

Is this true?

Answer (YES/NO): YES